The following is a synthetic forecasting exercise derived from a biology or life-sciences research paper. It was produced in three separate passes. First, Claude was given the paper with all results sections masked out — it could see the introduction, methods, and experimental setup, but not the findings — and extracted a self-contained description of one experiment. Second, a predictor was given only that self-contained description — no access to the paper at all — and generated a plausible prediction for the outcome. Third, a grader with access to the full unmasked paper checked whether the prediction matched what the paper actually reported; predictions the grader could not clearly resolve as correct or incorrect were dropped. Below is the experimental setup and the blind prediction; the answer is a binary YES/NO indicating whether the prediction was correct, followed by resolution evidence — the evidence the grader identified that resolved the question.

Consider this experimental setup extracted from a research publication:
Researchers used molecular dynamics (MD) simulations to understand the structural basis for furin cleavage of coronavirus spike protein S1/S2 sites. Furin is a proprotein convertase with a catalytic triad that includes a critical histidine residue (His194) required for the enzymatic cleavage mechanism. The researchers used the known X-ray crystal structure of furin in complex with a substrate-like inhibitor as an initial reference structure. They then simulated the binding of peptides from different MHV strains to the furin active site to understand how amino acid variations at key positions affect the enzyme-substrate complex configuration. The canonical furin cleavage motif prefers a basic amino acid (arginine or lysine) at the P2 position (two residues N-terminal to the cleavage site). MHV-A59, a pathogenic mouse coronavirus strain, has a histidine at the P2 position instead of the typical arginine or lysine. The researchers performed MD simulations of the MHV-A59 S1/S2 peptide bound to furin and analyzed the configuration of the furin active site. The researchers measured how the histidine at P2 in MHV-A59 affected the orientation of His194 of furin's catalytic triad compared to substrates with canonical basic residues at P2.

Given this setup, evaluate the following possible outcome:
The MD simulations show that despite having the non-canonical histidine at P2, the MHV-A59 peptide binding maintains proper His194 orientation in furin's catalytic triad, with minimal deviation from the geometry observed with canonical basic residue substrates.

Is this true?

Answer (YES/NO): NO